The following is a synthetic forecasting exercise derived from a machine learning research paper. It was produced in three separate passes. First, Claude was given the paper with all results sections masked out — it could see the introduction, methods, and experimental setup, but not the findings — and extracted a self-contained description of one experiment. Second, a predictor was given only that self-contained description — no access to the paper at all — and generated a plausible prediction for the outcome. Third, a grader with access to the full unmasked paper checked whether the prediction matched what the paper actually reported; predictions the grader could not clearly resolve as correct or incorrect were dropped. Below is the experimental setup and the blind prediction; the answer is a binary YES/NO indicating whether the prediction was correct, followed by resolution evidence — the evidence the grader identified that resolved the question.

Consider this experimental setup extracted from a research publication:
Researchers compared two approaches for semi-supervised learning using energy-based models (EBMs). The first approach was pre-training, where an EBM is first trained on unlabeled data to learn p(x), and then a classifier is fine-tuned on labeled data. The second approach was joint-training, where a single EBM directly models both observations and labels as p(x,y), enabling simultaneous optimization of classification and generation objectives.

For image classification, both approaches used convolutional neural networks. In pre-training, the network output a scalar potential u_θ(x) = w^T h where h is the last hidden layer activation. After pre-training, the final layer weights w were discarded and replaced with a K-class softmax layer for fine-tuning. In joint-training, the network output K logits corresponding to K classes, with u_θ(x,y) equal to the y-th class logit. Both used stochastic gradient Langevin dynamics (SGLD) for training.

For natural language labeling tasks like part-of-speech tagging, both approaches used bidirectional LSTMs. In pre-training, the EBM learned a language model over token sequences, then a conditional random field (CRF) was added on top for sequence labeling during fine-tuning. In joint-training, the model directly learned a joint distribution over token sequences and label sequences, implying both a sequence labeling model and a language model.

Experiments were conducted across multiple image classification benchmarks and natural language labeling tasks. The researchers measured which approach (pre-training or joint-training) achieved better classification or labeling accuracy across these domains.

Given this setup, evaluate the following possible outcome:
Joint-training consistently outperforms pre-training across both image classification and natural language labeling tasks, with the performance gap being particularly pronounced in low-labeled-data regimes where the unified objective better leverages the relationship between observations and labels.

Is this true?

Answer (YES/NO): NO